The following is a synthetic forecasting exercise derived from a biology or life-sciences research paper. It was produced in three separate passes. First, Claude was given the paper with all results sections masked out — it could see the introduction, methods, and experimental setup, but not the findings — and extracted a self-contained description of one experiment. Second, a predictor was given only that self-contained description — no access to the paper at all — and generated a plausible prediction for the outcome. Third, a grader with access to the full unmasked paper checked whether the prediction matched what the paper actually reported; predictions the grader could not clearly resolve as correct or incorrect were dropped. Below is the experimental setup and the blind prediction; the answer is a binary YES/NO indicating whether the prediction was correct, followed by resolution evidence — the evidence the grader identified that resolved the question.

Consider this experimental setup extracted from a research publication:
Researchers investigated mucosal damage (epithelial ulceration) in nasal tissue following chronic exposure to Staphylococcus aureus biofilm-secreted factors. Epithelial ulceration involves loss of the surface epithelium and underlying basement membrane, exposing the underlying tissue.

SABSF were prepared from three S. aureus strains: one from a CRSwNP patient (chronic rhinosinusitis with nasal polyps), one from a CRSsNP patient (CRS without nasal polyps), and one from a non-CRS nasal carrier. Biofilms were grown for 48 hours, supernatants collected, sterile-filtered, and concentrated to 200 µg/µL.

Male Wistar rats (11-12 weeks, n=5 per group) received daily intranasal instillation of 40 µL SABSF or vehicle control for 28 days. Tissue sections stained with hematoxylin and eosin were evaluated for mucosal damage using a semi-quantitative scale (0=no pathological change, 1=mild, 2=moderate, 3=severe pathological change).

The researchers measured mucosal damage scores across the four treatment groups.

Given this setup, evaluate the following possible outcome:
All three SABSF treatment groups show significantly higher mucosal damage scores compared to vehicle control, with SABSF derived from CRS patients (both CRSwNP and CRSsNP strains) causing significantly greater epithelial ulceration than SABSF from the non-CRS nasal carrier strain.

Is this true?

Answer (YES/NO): NO